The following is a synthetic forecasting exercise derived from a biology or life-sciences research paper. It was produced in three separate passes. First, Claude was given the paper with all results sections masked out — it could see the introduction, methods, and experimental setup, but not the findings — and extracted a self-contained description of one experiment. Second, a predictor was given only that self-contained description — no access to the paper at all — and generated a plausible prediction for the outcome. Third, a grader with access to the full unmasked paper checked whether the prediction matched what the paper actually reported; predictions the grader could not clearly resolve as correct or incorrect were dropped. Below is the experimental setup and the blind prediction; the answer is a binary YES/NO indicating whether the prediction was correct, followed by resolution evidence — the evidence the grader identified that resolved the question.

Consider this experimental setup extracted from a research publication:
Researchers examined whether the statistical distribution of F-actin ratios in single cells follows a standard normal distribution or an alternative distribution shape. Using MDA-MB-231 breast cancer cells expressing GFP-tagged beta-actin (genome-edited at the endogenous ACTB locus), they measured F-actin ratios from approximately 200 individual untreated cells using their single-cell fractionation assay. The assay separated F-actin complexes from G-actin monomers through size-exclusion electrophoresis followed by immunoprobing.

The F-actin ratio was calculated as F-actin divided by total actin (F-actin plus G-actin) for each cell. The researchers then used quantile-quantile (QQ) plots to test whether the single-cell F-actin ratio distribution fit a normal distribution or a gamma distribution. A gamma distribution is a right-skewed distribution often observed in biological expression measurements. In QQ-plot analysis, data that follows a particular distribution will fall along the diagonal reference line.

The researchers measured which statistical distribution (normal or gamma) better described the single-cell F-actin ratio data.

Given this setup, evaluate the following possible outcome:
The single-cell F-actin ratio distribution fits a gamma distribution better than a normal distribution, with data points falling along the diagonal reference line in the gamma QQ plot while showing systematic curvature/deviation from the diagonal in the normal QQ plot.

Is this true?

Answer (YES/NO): NO